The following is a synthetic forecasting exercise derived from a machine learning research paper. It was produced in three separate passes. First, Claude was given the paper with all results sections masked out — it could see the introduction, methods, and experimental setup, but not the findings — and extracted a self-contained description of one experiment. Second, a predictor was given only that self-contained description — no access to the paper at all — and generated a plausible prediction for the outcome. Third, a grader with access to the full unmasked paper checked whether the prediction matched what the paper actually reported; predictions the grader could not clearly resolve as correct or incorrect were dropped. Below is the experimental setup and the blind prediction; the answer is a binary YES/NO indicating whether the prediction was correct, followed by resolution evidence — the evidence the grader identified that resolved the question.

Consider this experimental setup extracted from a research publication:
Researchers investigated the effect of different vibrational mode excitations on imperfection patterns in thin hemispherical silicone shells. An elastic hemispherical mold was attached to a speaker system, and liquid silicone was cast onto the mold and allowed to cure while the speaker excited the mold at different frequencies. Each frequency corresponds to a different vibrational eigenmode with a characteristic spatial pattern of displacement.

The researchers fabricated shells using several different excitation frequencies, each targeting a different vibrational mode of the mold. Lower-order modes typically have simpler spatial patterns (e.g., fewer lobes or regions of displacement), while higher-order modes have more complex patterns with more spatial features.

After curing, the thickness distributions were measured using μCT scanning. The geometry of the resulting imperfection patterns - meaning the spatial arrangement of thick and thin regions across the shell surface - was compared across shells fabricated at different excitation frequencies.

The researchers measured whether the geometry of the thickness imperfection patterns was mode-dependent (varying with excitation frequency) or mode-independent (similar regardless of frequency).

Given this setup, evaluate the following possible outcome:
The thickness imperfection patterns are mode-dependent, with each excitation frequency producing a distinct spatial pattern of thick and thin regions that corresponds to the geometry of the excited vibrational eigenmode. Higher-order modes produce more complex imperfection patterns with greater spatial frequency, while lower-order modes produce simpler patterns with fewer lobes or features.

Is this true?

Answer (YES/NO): YES